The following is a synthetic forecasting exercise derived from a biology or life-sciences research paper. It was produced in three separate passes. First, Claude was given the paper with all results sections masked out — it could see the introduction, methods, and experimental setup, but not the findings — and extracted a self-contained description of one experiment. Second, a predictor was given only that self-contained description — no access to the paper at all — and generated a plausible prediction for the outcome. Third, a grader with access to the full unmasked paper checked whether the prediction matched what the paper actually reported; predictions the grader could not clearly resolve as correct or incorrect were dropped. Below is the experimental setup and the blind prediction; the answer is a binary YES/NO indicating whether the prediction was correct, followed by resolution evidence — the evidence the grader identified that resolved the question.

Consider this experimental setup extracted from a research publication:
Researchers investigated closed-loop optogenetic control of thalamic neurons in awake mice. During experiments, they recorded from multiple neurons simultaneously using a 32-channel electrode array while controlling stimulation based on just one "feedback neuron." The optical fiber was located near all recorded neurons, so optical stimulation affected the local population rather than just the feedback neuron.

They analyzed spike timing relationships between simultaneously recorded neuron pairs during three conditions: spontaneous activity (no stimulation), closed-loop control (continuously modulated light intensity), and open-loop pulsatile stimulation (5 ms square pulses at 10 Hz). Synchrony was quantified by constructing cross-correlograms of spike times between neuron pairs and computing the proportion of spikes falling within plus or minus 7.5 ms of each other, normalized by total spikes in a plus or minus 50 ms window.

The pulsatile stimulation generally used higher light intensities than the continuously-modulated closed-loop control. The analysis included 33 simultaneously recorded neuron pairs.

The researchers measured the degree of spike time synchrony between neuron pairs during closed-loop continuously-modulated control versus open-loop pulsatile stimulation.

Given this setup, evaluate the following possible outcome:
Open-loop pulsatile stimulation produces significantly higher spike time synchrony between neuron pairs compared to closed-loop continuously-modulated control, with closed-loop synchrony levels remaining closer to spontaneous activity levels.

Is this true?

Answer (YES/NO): YES